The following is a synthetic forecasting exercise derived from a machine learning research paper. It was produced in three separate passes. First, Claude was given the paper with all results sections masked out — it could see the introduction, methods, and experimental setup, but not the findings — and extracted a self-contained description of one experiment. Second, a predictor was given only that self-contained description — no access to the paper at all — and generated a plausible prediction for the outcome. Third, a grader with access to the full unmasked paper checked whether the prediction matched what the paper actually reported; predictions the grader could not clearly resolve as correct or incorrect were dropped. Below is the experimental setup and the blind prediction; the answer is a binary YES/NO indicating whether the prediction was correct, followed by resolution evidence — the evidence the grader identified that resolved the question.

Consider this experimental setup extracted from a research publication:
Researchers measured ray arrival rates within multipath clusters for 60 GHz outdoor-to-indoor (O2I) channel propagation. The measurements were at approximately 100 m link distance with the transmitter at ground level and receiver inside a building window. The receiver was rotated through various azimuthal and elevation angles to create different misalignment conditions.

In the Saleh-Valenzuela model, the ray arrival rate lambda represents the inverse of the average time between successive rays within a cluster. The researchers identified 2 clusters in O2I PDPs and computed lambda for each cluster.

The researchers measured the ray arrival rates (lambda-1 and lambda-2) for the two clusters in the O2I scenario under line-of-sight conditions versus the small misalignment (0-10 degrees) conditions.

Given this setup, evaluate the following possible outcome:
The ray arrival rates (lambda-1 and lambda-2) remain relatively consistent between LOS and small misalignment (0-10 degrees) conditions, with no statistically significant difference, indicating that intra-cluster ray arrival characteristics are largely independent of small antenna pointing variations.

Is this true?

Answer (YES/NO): NO